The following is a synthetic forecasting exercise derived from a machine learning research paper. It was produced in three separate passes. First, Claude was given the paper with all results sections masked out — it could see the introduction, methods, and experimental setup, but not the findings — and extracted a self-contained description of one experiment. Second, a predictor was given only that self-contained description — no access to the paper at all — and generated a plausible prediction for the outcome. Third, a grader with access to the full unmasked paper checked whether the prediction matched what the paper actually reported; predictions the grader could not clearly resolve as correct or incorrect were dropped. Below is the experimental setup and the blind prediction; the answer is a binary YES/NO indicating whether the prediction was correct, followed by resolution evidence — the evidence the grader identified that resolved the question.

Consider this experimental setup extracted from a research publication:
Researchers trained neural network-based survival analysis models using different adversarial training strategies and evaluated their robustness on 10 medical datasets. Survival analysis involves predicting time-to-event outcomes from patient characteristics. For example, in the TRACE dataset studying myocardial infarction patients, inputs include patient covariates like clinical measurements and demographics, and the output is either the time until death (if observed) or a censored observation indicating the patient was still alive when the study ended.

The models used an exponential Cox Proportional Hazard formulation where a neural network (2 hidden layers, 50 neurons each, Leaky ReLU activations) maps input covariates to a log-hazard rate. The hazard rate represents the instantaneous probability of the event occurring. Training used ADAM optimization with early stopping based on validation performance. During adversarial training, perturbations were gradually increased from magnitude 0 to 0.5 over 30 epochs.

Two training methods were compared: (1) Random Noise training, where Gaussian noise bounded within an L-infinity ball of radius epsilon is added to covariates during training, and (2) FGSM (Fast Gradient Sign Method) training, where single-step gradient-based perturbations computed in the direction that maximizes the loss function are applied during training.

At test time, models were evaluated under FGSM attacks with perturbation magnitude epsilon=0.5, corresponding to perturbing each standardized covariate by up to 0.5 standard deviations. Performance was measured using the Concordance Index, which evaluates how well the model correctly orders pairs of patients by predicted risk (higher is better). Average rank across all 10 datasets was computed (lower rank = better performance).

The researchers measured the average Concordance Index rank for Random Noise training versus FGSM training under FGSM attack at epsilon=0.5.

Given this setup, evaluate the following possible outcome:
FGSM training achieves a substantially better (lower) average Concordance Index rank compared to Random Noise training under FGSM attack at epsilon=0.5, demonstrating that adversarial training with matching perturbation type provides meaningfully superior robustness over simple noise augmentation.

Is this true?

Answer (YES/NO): YES